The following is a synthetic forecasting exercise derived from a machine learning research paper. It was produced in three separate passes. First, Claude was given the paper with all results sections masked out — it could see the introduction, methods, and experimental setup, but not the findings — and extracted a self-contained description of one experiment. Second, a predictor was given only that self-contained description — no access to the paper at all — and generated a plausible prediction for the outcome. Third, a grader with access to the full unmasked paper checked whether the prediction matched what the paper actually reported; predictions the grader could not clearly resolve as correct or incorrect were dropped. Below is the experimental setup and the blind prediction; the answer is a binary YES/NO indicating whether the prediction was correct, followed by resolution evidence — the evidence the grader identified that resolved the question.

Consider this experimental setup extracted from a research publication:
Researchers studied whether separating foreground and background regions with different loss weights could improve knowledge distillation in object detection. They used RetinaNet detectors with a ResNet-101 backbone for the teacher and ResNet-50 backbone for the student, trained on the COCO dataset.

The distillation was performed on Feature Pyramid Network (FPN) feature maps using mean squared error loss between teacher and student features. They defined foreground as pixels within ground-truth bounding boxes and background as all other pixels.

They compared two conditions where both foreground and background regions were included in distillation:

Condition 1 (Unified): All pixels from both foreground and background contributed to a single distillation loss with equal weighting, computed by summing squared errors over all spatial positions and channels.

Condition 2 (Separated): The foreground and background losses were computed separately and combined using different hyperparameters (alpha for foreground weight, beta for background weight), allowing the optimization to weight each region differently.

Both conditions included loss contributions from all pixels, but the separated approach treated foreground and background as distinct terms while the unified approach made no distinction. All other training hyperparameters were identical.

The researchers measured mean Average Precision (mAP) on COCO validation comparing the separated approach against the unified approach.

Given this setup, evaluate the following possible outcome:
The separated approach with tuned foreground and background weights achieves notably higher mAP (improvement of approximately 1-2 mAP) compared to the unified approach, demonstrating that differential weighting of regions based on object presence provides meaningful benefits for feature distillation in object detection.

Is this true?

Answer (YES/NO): NO